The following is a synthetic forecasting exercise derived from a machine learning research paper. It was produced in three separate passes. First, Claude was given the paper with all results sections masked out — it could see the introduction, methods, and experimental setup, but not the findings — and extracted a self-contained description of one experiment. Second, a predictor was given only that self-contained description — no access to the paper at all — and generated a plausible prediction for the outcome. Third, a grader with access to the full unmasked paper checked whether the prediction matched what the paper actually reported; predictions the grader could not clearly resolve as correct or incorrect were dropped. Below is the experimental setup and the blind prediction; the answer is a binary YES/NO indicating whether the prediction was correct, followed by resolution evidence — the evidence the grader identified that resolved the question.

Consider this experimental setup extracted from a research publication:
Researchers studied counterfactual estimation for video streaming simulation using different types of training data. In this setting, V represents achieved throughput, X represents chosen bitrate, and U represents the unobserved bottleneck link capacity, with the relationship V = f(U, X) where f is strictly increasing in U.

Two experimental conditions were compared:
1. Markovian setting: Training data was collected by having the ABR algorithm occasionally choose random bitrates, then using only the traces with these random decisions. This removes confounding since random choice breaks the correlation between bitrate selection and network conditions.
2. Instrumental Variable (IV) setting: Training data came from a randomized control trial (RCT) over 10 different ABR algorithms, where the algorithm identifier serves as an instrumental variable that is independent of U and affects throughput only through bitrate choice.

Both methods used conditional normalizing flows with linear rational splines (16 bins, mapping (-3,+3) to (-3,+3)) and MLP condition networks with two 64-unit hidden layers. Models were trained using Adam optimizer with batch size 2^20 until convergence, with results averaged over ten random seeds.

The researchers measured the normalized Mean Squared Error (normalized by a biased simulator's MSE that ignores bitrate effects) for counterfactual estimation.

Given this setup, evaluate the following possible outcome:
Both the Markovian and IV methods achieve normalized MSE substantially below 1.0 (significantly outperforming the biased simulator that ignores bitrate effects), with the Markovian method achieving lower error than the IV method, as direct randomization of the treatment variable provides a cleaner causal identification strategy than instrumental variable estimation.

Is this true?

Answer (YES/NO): YES